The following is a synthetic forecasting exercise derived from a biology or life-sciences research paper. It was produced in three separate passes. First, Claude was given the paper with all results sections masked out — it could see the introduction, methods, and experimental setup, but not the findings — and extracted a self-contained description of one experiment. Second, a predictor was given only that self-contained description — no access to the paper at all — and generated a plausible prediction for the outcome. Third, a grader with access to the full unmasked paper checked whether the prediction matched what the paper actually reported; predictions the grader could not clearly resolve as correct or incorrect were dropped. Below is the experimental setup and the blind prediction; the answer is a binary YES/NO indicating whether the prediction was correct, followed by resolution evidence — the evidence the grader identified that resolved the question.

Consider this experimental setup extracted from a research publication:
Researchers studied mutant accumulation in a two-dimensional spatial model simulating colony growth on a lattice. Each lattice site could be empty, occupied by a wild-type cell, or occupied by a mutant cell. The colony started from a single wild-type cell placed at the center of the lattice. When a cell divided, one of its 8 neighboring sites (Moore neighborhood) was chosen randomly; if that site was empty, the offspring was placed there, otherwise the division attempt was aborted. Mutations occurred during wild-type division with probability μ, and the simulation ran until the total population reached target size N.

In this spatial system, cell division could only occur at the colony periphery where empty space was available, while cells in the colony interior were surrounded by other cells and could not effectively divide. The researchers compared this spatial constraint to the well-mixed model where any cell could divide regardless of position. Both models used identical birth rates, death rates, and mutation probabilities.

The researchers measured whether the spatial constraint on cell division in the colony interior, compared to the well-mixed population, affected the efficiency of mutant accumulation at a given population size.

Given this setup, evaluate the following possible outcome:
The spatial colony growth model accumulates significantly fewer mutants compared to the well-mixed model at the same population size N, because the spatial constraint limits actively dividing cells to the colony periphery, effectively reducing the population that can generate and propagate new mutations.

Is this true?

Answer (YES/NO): NO